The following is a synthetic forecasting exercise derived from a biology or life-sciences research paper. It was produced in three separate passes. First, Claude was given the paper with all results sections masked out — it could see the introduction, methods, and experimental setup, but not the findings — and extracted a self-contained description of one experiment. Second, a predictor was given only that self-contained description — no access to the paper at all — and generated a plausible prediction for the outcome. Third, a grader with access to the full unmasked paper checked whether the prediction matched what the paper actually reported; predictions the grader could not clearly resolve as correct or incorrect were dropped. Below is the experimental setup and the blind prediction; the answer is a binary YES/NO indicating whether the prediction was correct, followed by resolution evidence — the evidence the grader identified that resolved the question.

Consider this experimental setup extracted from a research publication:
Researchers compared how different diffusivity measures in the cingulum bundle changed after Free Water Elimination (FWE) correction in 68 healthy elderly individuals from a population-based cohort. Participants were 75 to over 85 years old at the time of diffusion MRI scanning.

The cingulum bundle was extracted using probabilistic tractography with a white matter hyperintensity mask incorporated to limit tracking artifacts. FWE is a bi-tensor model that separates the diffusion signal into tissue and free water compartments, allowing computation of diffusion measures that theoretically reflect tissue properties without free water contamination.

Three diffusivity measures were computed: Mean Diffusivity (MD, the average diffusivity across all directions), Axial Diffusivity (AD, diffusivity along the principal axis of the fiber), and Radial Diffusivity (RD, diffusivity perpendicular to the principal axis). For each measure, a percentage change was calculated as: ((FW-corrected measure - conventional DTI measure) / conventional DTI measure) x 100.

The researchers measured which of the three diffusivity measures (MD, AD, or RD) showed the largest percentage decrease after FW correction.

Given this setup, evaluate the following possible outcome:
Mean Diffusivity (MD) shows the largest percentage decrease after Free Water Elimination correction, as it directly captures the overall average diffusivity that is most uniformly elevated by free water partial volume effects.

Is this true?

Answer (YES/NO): NO